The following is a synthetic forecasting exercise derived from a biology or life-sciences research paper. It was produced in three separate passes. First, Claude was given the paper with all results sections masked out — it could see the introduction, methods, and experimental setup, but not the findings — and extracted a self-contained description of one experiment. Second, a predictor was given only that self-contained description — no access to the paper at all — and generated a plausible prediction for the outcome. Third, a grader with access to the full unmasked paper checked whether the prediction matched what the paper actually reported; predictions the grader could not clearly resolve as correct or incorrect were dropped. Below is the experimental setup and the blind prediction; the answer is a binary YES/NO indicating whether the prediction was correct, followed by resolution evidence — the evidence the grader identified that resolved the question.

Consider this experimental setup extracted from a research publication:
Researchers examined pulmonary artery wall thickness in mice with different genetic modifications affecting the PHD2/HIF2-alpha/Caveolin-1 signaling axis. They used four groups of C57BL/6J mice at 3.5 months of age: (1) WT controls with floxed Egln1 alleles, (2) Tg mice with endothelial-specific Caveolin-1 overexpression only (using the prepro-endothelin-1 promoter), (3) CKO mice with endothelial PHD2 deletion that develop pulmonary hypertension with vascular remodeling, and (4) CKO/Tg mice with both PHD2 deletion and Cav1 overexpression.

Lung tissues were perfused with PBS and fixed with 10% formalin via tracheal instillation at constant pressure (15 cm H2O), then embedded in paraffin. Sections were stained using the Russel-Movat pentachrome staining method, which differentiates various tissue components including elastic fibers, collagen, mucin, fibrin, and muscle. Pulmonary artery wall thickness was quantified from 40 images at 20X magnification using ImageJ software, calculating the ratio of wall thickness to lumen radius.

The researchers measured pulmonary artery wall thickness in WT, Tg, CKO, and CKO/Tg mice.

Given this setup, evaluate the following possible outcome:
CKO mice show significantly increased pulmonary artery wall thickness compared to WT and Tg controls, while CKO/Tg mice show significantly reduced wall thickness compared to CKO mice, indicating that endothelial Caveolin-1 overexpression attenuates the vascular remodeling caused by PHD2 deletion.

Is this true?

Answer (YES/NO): YES